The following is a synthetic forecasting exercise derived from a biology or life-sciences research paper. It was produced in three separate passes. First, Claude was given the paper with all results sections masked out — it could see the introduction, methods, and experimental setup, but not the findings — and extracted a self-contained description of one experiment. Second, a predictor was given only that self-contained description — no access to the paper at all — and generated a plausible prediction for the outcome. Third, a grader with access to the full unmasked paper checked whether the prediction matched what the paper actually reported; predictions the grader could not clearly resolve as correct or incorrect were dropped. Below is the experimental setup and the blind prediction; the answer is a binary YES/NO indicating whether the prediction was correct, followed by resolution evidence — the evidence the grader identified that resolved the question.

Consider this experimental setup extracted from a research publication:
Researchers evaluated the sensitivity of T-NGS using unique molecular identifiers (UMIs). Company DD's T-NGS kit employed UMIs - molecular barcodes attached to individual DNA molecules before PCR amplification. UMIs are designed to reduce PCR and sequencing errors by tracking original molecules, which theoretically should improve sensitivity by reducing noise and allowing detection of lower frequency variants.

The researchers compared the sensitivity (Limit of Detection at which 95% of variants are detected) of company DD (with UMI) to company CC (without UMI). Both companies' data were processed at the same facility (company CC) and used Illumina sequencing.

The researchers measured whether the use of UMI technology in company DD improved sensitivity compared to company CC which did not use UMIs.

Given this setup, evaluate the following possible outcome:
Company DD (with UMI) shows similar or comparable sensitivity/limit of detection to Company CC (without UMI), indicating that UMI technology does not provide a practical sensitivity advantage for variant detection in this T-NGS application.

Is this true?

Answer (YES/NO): YES